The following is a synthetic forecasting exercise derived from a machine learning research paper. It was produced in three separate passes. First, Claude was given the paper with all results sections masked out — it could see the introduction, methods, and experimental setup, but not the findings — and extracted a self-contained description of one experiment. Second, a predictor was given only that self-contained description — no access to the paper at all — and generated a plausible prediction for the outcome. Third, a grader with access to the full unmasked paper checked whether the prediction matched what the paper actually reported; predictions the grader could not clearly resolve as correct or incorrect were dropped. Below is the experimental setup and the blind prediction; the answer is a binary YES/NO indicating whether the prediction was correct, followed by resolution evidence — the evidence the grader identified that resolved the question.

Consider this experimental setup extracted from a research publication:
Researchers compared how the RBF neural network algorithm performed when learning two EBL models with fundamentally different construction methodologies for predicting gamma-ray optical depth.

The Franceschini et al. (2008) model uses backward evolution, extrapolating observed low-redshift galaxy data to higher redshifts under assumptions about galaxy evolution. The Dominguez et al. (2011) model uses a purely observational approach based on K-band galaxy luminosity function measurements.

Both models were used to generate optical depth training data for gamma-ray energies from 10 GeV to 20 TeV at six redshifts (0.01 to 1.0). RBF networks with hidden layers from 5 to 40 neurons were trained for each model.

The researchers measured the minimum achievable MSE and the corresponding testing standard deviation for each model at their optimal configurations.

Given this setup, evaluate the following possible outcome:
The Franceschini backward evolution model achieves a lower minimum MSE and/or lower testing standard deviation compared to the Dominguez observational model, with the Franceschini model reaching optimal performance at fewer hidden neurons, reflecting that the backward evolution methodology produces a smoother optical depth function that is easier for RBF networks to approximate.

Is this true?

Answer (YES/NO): NO